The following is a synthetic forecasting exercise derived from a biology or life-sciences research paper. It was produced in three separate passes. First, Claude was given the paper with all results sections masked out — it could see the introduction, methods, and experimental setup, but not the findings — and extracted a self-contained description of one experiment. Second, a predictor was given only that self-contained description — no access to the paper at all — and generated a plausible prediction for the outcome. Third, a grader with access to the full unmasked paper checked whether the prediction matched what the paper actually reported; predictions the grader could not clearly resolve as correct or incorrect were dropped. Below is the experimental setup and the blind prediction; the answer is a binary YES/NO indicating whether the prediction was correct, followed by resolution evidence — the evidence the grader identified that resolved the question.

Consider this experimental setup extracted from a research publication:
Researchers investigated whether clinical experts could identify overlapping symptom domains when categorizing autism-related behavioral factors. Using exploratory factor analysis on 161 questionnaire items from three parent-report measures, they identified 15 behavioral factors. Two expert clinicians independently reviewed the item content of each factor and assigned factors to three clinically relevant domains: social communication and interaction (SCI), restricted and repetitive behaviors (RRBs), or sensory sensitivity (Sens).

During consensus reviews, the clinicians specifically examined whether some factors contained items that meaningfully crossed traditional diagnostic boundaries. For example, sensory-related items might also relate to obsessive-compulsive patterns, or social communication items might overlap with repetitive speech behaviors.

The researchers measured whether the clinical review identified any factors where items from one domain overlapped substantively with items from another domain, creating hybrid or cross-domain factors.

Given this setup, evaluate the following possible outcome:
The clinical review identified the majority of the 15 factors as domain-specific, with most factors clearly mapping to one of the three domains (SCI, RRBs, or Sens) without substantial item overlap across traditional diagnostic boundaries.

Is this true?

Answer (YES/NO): YES